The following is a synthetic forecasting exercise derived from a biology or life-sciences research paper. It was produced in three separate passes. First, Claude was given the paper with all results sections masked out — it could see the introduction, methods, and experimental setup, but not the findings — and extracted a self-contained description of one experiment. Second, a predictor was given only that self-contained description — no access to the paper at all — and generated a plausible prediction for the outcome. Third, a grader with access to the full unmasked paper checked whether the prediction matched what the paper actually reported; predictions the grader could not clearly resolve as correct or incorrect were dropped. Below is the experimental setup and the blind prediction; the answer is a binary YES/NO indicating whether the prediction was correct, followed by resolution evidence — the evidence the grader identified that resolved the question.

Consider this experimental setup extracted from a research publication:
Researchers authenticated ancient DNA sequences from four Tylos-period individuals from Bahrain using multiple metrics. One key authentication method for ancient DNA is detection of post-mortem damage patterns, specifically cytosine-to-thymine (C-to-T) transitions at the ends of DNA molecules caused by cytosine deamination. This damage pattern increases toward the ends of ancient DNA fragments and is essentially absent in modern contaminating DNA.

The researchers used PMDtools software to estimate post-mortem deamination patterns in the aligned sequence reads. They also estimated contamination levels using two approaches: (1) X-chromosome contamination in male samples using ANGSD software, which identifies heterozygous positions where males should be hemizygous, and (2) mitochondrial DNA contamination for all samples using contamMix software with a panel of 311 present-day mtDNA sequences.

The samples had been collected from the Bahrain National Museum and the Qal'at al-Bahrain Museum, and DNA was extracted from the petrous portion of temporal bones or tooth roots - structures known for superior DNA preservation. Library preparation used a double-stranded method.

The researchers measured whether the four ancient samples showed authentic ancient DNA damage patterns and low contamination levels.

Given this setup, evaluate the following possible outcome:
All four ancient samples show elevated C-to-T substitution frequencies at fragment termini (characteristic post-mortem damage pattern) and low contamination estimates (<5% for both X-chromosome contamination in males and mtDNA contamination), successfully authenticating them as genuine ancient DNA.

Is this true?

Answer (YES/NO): YES